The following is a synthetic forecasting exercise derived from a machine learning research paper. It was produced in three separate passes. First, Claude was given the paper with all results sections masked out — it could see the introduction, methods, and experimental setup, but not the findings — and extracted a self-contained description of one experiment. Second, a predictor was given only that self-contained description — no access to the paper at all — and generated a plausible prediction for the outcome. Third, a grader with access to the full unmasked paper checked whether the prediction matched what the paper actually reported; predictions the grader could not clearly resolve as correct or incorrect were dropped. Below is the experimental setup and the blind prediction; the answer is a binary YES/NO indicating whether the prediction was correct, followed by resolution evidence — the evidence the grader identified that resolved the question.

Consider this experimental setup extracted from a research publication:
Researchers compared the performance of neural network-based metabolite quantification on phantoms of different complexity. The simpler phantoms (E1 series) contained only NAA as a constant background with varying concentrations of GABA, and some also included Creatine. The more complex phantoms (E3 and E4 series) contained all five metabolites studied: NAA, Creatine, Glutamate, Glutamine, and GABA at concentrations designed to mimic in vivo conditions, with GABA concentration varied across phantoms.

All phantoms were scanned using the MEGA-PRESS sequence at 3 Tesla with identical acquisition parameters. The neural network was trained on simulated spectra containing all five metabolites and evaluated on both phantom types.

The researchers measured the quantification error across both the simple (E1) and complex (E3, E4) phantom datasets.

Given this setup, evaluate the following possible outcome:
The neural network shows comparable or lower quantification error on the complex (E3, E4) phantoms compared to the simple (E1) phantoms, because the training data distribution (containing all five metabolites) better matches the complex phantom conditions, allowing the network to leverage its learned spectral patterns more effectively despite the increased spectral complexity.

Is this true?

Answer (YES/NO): NO